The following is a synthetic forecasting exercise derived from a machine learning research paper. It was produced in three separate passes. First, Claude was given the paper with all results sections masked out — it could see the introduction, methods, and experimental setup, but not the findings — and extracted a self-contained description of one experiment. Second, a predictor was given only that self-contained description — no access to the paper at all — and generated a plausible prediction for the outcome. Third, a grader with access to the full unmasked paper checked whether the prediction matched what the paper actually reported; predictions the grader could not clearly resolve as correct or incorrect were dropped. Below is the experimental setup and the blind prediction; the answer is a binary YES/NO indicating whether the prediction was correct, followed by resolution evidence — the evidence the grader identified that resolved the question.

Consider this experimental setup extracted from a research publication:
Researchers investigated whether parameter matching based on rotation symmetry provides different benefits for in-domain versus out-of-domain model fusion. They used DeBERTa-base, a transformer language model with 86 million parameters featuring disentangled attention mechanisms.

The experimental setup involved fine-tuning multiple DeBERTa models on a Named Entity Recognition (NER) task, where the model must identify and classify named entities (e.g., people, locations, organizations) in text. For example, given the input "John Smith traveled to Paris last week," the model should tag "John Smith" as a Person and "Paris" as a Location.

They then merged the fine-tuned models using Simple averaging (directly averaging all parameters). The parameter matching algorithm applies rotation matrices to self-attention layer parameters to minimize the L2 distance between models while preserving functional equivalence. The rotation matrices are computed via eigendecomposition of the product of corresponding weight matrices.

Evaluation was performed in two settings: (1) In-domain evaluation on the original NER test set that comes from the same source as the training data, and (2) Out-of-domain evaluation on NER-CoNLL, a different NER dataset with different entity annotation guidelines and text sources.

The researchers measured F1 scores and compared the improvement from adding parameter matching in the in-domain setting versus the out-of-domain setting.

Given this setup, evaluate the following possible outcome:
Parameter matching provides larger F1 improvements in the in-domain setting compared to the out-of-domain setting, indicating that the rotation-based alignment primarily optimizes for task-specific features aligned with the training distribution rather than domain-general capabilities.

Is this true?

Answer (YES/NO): NO